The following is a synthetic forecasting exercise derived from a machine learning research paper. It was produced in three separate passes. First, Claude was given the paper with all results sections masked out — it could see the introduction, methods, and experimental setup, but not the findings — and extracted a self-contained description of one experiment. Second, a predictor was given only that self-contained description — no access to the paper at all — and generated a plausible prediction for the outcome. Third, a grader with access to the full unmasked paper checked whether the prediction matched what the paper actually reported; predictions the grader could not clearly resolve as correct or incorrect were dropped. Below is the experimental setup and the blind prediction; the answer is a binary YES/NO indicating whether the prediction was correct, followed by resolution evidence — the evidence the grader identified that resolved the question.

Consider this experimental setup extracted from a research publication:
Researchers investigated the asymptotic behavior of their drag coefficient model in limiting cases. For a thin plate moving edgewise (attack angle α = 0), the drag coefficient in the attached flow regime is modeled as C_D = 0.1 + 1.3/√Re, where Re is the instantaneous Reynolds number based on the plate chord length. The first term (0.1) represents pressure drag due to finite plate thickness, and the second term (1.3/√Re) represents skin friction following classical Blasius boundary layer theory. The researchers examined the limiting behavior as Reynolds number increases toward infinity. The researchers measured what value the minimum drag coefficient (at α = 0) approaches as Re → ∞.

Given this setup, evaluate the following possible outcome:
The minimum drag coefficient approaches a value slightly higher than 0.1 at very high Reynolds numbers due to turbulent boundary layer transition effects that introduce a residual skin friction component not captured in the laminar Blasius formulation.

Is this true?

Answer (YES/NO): NO